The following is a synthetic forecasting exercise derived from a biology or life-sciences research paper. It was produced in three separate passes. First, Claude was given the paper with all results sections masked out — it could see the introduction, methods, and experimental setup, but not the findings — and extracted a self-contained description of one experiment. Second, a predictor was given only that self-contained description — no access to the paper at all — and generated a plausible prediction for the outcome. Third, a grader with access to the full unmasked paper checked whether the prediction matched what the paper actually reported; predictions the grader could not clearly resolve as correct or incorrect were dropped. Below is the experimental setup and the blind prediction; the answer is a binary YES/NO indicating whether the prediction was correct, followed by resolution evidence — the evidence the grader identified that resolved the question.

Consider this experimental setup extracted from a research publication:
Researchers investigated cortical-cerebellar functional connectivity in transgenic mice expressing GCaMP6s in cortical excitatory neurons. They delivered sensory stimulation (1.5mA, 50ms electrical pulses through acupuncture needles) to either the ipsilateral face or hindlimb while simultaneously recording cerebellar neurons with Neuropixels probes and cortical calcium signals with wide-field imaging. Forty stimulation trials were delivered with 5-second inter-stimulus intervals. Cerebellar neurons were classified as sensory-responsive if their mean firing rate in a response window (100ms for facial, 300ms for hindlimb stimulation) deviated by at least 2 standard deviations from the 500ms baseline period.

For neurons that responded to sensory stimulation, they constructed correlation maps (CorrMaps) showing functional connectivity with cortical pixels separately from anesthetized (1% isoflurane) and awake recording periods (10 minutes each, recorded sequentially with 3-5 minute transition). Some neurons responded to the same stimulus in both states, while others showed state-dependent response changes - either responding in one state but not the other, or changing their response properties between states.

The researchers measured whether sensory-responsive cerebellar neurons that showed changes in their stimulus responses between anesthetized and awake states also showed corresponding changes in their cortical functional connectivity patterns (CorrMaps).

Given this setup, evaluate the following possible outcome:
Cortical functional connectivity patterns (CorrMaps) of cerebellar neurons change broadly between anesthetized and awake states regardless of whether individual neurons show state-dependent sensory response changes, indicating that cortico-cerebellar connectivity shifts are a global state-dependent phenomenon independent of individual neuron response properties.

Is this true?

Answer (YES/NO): NO